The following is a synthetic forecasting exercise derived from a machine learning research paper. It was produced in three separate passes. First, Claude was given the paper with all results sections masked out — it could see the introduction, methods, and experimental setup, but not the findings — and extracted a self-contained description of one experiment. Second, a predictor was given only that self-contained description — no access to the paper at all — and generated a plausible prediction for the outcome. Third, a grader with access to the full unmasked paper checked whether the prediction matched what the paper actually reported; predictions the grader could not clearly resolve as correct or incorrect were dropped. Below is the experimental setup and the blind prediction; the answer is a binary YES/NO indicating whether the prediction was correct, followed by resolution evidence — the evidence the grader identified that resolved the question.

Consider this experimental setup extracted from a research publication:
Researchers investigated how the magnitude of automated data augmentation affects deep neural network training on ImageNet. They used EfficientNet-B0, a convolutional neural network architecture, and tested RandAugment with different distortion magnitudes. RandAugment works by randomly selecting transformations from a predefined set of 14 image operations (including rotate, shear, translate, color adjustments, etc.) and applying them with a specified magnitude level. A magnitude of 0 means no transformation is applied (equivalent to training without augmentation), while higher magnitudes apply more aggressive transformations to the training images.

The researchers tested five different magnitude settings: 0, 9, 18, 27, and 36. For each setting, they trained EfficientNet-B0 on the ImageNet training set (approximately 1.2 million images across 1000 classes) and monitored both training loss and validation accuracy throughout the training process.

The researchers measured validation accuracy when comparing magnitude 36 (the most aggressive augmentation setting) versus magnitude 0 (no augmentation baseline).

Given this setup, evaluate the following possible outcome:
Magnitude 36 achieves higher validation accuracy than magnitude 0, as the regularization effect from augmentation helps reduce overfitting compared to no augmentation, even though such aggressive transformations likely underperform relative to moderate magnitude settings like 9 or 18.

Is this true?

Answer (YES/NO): NO